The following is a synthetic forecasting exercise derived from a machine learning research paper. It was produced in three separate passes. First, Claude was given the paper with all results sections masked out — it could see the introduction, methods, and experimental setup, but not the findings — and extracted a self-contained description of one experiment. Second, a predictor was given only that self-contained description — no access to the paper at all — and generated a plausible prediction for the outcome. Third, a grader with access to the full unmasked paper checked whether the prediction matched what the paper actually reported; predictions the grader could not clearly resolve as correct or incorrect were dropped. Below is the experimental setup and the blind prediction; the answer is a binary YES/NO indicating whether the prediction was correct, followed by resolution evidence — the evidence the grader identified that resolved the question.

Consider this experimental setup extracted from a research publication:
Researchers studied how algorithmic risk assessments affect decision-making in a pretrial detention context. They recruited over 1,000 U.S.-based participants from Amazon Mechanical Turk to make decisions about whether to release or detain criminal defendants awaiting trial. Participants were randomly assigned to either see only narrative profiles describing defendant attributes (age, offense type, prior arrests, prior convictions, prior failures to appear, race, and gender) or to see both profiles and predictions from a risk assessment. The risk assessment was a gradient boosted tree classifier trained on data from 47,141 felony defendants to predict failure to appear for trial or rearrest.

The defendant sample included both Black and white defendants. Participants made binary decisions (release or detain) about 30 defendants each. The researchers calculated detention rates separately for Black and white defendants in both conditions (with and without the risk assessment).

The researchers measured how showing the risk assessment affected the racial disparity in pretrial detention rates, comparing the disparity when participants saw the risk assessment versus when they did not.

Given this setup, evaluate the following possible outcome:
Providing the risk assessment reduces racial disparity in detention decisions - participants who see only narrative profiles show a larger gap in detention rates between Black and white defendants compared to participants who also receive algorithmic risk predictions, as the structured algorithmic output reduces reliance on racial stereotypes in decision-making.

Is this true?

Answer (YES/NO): NO